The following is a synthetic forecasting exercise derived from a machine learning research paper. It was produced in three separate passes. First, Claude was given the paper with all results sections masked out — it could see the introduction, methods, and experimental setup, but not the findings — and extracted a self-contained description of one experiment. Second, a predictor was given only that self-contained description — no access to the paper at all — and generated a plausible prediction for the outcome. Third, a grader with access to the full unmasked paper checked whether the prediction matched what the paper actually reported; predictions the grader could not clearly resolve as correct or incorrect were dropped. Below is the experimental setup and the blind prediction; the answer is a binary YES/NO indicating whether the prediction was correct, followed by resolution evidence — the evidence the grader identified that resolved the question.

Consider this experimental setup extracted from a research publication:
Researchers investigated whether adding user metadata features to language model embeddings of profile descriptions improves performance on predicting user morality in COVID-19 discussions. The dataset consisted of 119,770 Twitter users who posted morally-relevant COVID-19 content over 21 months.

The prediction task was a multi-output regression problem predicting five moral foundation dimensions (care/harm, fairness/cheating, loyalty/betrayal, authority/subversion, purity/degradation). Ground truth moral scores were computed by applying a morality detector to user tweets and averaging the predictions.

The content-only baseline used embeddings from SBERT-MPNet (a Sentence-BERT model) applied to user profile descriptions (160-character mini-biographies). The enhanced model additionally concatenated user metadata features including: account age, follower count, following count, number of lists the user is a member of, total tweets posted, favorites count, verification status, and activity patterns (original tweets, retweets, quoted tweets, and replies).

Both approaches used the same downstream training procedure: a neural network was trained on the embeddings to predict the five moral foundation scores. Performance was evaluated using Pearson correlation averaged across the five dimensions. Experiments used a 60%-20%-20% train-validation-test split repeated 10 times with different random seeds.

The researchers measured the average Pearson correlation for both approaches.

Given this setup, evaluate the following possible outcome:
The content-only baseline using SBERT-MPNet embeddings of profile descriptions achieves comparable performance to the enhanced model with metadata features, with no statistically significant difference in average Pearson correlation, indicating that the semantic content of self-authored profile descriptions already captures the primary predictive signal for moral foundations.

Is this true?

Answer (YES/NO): NO